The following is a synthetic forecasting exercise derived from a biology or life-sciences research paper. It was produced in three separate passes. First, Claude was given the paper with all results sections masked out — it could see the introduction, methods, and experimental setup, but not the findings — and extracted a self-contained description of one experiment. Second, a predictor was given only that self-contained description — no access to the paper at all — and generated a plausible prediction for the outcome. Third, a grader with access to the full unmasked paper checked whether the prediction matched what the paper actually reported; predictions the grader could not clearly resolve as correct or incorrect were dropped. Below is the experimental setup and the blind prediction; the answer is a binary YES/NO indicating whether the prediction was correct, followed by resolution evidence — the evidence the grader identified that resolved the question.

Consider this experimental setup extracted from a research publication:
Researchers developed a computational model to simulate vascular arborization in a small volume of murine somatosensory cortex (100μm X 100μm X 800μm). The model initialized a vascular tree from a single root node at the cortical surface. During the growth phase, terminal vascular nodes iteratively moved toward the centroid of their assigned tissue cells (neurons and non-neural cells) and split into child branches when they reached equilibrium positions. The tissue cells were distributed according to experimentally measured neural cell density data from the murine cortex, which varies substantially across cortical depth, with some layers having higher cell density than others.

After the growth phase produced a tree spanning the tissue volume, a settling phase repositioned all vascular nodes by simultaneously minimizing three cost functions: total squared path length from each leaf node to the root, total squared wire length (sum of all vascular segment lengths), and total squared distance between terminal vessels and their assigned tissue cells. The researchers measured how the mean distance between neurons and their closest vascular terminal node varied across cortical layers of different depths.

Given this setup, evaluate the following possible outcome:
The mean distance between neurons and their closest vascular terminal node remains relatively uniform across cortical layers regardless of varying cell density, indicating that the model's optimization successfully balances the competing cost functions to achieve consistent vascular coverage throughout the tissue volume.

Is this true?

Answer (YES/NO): YES